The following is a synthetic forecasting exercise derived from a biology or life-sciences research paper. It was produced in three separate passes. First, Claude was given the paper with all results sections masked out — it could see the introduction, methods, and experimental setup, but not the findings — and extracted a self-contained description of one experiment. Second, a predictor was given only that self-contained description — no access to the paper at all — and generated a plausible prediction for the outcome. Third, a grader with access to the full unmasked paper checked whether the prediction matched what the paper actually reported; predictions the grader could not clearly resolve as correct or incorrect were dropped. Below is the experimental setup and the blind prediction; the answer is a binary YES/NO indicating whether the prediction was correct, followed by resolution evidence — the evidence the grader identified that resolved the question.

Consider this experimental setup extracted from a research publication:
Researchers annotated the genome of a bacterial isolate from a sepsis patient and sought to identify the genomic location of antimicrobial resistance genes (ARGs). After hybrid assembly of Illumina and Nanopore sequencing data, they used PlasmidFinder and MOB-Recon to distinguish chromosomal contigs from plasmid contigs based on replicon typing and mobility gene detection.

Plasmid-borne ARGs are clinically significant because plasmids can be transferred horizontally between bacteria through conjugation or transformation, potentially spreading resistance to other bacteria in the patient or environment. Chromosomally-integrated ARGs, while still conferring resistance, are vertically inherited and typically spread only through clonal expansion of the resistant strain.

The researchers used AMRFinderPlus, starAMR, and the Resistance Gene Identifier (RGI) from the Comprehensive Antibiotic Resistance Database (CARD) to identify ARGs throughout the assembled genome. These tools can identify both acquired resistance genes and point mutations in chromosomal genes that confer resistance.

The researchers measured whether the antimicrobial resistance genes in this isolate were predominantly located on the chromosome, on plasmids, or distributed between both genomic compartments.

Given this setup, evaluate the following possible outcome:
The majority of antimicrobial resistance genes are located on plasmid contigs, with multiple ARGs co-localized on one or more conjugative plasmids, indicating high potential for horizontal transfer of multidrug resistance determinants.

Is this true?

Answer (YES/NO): NO